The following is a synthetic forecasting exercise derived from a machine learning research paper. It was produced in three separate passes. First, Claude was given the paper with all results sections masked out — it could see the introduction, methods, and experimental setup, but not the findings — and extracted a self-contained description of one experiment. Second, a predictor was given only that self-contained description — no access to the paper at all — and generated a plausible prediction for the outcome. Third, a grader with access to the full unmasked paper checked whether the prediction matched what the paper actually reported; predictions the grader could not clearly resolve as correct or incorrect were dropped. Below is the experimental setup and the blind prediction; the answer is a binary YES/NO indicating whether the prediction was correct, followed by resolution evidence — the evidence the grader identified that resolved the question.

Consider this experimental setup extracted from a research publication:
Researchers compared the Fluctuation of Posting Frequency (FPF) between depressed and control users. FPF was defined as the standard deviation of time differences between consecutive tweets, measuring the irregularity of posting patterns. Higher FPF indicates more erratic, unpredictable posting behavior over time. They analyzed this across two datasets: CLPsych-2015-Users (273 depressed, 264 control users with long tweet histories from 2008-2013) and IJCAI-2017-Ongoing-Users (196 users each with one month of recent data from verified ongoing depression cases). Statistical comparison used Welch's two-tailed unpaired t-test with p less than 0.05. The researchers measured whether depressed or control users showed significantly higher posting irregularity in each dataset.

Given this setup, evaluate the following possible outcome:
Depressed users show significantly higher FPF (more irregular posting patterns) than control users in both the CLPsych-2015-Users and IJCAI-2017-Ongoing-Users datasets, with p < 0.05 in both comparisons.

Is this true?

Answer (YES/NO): NO